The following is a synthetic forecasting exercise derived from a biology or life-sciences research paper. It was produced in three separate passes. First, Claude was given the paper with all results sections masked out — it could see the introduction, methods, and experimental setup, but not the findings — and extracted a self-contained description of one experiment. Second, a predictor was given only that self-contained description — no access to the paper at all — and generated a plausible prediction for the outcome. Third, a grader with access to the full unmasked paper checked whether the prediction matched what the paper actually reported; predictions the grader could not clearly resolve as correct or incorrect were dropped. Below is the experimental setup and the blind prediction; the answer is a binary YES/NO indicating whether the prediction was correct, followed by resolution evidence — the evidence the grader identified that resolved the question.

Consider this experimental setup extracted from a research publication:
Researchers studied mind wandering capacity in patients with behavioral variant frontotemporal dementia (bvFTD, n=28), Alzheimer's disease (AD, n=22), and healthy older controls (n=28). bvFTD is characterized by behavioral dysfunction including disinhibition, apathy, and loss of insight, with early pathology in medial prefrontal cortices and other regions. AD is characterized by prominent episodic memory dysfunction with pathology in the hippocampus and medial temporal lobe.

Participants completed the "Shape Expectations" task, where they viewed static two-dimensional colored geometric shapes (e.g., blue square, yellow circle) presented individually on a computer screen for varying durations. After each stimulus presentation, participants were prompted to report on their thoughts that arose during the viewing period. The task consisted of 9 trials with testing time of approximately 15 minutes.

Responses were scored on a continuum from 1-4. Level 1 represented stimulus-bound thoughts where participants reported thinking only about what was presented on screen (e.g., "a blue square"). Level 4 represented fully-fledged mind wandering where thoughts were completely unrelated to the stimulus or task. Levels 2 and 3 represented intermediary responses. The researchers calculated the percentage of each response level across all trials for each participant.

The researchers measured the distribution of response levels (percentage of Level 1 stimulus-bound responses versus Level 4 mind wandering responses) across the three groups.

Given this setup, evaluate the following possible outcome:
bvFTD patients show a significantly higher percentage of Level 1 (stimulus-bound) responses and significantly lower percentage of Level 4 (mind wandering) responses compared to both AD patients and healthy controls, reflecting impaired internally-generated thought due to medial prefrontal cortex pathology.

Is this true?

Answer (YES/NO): NO